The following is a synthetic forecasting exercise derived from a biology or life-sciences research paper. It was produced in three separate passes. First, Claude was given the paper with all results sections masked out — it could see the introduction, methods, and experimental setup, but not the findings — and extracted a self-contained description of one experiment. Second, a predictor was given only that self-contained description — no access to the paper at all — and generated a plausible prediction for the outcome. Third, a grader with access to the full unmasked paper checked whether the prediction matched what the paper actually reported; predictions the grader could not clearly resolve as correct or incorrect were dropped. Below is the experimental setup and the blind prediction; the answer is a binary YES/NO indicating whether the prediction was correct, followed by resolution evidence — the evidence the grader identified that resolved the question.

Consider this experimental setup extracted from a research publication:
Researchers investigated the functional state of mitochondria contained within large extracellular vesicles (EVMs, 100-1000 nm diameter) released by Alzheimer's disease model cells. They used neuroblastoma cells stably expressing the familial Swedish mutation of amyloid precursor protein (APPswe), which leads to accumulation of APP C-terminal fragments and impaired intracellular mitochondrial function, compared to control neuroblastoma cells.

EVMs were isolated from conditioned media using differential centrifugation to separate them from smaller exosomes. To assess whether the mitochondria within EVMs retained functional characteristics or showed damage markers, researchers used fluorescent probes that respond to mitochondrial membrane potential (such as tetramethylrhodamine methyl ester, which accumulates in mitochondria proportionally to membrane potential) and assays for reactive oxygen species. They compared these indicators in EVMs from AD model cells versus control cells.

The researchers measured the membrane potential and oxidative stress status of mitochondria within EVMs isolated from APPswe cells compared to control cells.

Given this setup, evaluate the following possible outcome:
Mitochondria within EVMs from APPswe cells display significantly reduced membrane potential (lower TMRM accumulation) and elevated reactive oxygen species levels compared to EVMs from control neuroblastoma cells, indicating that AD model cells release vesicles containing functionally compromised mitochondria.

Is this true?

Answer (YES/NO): YES